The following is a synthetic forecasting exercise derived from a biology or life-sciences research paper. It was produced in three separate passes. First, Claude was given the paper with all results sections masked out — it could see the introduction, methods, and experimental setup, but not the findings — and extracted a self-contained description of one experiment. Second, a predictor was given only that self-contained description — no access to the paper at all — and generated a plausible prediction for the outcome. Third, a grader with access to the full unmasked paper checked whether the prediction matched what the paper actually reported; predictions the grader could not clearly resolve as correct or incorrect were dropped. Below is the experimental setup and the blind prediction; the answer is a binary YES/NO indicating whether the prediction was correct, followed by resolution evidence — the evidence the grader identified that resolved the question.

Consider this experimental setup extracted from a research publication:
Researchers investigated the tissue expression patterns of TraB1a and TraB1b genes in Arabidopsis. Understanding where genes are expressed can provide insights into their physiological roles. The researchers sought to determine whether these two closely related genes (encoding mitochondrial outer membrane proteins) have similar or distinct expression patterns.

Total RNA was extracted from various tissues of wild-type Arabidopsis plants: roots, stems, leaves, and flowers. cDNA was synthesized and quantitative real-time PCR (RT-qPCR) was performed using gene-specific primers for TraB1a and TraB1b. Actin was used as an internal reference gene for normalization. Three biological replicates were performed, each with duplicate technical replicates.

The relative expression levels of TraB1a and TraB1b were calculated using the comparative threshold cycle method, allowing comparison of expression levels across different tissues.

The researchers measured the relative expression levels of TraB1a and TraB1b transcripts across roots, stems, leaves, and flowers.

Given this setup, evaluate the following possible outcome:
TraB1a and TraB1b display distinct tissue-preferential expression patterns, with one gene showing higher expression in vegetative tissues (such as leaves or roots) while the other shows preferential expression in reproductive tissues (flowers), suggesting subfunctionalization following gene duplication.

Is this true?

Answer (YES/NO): NO